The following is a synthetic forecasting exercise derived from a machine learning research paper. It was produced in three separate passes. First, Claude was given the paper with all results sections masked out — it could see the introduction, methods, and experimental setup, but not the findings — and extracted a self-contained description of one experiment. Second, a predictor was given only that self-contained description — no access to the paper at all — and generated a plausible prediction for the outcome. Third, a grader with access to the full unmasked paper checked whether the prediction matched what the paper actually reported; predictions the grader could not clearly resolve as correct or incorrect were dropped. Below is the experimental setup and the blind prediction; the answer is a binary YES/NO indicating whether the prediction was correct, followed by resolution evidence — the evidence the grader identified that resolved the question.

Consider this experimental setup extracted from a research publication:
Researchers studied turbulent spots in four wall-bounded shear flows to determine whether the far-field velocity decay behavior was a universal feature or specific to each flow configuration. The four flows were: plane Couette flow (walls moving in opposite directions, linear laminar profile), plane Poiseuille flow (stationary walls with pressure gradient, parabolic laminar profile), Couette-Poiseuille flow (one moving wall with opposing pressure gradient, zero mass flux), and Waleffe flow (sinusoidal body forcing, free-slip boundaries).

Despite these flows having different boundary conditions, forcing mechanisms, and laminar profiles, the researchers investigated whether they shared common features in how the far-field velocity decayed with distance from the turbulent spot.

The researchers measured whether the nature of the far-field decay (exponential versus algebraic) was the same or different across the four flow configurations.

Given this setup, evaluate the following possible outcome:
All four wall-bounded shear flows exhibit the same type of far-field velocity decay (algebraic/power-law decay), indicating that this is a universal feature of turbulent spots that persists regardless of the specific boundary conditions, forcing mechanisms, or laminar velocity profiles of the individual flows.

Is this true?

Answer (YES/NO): YES